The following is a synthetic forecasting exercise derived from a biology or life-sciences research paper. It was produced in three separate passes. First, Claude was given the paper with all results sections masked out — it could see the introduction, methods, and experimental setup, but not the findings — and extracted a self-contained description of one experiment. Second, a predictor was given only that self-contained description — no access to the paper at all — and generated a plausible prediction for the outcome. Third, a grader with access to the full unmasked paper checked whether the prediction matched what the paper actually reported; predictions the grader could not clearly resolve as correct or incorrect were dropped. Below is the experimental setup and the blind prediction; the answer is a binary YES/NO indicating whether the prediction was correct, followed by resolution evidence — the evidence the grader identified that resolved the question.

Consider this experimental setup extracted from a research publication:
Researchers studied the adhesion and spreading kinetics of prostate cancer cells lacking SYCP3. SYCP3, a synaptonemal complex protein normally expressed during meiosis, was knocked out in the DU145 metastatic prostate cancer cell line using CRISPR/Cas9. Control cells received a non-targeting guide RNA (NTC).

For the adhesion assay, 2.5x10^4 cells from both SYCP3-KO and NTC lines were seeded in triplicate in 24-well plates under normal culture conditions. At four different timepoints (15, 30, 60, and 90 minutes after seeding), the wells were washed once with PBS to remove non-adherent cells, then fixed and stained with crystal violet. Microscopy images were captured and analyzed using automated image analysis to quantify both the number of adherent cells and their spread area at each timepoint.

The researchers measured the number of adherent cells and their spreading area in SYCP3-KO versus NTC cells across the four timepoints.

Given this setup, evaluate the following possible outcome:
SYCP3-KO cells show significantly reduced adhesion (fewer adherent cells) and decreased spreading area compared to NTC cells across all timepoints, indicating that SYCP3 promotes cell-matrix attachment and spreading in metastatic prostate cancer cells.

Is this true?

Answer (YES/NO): NO